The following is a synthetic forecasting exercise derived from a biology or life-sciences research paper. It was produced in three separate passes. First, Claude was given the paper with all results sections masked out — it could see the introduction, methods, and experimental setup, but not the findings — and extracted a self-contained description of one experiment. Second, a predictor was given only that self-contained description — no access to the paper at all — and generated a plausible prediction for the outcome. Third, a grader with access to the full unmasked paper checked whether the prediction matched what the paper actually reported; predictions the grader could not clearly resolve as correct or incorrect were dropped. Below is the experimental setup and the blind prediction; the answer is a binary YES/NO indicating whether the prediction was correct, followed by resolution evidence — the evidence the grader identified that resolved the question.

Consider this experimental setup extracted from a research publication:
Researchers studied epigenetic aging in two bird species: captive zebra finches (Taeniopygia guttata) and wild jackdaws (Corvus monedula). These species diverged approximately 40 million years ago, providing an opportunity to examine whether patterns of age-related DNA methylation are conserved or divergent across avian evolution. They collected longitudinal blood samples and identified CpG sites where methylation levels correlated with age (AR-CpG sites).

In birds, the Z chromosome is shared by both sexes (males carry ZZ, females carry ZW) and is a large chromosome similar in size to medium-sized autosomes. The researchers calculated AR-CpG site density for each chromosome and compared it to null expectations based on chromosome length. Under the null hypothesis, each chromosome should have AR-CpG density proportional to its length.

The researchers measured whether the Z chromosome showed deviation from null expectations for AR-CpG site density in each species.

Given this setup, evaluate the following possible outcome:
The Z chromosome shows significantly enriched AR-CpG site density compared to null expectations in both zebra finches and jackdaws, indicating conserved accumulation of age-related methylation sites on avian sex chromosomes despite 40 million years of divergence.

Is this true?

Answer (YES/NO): NO